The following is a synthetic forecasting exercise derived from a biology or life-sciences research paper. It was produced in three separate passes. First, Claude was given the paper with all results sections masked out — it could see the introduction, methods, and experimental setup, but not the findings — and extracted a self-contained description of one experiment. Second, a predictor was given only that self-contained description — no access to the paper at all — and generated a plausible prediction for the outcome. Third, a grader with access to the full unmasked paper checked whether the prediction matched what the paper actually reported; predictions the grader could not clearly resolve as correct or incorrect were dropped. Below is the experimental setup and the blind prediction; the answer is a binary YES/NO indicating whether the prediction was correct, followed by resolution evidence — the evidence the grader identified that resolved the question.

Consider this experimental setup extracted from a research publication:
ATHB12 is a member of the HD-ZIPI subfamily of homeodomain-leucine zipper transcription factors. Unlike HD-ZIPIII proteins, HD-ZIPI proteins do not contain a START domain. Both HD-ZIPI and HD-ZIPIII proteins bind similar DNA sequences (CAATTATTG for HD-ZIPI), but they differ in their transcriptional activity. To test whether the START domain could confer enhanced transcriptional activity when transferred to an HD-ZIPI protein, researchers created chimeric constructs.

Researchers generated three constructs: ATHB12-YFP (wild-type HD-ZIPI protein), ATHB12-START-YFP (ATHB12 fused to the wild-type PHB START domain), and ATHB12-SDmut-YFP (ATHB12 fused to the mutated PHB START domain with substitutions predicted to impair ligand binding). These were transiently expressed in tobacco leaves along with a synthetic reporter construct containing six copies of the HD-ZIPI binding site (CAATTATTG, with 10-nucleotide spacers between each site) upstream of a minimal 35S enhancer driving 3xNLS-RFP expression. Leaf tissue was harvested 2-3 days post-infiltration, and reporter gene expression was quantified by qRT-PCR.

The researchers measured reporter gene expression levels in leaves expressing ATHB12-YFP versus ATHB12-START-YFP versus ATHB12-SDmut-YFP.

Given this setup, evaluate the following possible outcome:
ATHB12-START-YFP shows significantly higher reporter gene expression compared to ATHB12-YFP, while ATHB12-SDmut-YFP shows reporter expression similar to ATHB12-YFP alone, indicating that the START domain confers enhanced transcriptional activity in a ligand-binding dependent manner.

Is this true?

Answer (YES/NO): NO